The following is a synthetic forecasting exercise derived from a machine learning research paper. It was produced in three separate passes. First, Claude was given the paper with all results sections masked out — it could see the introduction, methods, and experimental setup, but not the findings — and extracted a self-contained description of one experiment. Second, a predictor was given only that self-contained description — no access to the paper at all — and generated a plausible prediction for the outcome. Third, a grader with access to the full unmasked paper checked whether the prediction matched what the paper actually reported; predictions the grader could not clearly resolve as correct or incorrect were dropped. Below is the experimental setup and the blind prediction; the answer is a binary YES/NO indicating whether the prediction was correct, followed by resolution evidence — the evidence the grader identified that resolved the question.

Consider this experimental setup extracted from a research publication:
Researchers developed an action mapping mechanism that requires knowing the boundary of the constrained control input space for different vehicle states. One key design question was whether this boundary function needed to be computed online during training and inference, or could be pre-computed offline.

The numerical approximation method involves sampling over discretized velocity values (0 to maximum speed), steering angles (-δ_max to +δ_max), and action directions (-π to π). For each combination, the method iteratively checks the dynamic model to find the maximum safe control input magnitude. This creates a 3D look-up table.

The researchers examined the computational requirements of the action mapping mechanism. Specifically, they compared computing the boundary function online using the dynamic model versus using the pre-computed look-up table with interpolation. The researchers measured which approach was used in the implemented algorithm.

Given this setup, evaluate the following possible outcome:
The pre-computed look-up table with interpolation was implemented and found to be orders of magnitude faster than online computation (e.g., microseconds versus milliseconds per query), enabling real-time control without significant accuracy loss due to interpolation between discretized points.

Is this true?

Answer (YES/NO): NO